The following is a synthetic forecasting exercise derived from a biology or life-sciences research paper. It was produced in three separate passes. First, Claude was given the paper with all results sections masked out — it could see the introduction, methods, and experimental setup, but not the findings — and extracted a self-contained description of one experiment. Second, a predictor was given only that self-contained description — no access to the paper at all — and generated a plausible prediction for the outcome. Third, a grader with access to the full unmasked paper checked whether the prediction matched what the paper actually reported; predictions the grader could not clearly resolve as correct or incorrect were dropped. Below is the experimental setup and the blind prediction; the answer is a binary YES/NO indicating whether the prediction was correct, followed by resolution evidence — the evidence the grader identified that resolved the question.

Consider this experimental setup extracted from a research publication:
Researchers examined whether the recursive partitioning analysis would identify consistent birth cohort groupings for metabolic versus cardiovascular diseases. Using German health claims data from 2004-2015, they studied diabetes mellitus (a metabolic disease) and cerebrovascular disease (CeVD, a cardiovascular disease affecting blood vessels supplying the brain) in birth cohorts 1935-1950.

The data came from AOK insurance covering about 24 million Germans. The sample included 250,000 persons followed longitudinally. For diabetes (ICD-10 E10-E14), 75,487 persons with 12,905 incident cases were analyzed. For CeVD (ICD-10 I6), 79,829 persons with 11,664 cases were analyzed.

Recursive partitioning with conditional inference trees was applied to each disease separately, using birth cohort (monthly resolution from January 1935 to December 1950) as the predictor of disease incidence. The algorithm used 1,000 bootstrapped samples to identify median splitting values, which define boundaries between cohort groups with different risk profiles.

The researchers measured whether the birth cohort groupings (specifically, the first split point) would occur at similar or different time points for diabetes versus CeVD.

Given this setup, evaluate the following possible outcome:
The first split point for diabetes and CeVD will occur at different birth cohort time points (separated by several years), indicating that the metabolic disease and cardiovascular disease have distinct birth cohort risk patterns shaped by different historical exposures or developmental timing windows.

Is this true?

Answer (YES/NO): YES